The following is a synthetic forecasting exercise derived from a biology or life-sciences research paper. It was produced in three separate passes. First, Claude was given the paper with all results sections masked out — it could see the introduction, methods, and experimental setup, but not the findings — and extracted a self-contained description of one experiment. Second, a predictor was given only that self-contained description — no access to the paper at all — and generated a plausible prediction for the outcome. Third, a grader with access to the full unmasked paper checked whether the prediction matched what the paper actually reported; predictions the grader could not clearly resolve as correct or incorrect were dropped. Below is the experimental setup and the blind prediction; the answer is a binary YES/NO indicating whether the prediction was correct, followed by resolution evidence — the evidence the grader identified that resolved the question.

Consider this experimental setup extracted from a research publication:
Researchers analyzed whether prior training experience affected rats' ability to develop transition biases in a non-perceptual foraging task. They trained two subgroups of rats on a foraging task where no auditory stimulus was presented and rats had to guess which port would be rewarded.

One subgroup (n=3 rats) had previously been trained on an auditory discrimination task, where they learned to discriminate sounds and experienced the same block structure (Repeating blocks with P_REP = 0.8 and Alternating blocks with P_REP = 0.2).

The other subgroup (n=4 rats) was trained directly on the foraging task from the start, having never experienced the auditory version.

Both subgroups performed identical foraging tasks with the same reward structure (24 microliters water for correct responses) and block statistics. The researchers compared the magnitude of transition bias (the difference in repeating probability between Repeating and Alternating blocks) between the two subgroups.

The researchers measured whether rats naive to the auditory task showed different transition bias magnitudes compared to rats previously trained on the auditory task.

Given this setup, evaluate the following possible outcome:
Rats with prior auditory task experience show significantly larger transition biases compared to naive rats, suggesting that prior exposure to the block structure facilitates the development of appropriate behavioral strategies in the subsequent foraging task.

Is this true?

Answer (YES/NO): NO